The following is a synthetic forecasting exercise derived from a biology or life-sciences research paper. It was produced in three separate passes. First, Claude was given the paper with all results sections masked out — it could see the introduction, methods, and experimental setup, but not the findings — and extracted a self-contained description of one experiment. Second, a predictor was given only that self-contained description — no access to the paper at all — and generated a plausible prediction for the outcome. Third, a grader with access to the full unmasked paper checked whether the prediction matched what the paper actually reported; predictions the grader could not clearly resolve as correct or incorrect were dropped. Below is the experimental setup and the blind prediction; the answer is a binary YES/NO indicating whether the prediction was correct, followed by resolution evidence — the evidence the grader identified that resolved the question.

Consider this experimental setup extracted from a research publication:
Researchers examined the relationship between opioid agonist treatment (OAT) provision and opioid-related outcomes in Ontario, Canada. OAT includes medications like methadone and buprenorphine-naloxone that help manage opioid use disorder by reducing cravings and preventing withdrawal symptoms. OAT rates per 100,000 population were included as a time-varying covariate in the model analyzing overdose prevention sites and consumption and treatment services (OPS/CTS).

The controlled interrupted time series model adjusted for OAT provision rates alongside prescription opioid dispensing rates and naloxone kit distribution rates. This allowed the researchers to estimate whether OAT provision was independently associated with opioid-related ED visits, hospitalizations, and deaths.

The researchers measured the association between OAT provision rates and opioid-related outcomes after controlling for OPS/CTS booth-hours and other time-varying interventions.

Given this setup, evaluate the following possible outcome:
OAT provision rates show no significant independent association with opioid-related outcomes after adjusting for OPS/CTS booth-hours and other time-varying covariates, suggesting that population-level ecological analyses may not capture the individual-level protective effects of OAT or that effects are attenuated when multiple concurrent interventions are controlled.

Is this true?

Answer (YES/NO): NO